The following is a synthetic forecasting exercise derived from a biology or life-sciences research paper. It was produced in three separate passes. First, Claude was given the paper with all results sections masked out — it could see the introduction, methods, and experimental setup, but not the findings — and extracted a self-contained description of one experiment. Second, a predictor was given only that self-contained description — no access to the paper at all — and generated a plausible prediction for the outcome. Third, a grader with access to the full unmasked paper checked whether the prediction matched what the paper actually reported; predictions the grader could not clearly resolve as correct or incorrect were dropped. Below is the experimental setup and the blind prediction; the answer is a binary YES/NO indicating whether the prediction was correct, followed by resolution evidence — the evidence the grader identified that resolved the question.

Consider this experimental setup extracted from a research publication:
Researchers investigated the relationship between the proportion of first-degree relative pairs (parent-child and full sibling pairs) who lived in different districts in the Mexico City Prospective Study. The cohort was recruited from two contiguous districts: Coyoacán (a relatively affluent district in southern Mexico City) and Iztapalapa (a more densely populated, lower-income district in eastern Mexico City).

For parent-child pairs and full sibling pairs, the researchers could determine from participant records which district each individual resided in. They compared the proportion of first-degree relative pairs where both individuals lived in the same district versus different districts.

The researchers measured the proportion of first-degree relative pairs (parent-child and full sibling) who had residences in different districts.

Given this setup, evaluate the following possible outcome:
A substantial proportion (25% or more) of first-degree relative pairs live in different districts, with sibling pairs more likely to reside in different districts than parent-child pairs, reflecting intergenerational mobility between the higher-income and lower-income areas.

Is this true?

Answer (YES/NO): NO